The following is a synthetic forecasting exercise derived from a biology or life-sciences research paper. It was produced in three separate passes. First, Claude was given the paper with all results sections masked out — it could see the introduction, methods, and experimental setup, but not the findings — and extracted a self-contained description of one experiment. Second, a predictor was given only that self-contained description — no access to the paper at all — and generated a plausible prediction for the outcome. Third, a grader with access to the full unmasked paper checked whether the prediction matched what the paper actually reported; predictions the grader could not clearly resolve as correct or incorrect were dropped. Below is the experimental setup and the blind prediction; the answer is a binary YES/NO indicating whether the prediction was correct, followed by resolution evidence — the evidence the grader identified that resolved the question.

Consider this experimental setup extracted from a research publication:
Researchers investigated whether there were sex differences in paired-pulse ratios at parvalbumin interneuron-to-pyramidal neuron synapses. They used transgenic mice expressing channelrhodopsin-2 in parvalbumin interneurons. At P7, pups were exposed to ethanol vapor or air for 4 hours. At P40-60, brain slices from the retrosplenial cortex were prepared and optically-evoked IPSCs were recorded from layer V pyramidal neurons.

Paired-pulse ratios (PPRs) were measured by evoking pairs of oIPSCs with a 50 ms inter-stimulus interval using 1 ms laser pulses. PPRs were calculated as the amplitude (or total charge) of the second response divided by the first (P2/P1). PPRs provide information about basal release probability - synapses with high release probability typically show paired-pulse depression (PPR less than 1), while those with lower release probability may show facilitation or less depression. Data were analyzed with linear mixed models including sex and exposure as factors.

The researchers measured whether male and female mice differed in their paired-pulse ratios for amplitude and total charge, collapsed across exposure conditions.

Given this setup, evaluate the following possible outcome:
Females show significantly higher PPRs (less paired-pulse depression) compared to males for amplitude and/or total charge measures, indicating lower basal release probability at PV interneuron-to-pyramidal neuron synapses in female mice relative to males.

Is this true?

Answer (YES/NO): YES